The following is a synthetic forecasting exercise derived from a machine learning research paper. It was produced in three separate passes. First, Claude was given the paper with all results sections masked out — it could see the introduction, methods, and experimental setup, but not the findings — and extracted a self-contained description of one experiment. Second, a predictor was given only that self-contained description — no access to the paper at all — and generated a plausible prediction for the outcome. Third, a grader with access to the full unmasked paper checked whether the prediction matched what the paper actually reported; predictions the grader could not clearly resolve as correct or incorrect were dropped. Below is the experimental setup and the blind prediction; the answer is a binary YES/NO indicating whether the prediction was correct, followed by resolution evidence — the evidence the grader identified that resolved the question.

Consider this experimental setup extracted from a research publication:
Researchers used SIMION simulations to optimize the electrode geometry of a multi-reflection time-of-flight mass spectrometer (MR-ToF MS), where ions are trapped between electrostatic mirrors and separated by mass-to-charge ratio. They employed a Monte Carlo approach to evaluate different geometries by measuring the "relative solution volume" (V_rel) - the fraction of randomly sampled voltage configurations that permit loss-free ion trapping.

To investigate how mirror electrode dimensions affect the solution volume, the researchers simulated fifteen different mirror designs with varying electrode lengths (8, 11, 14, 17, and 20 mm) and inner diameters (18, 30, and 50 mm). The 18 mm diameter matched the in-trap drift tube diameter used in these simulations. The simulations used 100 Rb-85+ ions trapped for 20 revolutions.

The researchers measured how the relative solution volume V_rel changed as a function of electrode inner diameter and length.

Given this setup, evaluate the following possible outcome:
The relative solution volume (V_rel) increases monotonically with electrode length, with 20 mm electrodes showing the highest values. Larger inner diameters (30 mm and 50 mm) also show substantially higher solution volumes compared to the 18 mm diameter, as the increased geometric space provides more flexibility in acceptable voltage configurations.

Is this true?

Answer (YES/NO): NO